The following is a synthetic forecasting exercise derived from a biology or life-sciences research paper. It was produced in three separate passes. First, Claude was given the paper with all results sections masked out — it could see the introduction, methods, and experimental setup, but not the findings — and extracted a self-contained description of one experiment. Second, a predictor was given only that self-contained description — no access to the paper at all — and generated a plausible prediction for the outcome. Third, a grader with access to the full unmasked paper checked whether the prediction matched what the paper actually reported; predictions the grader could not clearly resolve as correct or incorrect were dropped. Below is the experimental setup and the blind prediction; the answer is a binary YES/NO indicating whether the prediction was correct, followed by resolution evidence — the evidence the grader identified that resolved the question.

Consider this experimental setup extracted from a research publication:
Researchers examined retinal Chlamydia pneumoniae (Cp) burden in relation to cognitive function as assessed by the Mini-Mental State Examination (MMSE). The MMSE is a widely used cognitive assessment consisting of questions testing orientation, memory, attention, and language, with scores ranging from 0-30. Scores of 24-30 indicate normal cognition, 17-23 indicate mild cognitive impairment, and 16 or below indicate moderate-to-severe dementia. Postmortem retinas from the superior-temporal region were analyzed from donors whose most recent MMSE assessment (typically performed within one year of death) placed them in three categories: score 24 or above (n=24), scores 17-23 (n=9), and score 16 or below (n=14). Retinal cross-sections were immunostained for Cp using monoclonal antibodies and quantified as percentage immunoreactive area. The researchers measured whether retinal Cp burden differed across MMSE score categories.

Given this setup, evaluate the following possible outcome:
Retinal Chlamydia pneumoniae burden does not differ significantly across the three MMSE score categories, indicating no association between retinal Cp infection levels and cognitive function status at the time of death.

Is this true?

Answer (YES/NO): NO